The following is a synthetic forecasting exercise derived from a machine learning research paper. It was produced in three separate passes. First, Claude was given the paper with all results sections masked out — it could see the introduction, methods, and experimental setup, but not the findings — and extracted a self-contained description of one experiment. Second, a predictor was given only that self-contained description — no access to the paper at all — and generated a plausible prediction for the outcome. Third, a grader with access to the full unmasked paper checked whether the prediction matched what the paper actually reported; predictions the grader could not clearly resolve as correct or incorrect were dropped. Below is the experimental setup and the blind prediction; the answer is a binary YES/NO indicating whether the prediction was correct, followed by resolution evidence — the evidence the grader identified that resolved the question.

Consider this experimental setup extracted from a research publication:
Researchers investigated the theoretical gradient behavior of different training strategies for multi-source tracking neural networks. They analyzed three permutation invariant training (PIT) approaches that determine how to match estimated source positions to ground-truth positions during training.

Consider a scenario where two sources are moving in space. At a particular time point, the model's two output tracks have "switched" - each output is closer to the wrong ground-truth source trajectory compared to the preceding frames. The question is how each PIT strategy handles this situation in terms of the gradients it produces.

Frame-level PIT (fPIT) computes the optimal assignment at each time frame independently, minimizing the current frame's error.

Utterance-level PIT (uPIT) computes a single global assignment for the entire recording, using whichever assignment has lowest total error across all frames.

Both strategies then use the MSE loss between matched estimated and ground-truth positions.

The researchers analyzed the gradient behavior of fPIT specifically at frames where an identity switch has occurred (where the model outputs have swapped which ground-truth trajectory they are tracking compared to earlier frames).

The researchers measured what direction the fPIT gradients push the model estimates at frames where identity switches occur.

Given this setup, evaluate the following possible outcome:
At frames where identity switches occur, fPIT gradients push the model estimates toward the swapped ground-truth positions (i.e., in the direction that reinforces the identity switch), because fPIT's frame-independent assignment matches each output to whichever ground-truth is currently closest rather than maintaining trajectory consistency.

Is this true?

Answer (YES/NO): YES